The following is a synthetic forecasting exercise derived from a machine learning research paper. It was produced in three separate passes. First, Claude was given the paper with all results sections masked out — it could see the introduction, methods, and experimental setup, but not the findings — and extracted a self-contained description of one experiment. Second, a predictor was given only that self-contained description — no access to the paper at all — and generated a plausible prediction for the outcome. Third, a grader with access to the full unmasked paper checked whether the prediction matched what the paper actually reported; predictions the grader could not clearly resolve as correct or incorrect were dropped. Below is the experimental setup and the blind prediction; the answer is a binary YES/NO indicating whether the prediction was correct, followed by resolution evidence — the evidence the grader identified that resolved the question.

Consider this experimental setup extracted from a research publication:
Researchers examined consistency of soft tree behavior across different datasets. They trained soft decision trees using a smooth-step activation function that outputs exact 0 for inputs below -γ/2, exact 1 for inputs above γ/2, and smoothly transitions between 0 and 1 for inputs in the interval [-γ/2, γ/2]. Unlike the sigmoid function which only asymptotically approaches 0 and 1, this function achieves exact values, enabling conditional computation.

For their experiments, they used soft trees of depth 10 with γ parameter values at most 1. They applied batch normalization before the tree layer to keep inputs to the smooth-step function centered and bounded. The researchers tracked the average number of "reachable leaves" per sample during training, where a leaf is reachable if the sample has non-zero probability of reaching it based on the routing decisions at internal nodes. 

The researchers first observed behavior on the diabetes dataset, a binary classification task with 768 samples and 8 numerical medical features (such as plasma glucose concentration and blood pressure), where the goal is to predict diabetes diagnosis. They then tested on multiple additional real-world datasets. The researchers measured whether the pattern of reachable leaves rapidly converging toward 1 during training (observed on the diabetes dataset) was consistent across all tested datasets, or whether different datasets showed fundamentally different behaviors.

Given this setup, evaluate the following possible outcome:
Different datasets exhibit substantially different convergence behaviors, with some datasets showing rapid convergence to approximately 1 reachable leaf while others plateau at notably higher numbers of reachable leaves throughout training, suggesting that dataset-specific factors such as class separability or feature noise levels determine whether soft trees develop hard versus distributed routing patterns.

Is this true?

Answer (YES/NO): NO